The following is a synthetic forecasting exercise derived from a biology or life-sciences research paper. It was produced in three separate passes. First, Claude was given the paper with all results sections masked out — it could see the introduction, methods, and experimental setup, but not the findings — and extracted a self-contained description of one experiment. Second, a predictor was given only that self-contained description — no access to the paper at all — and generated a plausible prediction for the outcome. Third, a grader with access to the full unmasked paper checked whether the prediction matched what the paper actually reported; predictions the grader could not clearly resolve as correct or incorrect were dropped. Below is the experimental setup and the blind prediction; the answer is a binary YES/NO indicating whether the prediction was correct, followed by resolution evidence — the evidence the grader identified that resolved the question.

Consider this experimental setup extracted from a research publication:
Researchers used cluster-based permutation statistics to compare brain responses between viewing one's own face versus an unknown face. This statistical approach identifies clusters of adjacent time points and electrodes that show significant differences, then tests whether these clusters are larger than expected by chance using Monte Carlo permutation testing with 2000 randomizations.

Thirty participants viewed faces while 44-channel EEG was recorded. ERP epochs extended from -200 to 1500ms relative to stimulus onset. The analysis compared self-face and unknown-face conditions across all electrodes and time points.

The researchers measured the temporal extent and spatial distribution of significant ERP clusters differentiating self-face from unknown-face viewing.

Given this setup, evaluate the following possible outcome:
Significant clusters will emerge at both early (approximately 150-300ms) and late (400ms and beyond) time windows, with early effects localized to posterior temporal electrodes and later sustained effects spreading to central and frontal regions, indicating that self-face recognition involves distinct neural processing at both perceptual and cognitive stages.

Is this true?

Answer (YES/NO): NO